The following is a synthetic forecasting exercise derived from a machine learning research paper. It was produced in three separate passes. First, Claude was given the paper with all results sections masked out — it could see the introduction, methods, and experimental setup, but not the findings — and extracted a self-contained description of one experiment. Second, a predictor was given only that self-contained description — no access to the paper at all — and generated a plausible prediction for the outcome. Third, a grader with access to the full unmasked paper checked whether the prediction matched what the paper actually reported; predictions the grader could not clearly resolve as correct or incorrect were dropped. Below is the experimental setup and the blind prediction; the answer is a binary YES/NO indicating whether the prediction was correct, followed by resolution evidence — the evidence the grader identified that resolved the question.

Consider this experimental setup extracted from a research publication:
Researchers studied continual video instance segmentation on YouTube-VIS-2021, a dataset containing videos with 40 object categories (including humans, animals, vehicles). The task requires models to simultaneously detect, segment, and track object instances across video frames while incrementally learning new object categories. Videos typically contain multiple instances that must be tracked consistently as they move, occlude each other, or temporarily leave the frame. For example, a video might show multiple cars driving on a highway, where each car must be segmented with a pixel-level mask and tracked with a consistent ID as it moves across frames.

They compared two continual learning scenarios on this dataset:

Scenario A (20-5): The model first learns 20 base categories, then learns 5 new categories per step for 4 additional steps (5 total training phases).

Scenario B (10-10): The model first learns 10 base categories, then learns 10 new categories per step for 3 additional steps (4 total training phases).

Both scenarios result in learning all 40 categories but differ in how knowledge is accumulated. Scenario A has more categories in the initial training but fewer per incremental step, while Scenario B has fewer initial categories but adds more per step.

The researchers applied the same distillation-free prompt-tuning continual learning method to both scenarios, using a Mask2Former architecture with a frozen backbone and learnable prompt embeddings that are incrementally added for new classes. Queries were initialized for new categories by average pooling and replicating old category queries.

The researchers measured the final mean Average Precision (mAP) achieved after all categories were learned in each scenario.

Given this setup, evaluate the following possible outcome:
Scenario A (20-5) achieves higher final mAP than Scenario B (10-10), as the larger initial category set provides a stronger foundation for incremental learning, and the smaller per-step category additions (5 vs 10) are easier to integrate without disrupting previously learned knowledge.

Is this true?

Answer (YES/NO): YES